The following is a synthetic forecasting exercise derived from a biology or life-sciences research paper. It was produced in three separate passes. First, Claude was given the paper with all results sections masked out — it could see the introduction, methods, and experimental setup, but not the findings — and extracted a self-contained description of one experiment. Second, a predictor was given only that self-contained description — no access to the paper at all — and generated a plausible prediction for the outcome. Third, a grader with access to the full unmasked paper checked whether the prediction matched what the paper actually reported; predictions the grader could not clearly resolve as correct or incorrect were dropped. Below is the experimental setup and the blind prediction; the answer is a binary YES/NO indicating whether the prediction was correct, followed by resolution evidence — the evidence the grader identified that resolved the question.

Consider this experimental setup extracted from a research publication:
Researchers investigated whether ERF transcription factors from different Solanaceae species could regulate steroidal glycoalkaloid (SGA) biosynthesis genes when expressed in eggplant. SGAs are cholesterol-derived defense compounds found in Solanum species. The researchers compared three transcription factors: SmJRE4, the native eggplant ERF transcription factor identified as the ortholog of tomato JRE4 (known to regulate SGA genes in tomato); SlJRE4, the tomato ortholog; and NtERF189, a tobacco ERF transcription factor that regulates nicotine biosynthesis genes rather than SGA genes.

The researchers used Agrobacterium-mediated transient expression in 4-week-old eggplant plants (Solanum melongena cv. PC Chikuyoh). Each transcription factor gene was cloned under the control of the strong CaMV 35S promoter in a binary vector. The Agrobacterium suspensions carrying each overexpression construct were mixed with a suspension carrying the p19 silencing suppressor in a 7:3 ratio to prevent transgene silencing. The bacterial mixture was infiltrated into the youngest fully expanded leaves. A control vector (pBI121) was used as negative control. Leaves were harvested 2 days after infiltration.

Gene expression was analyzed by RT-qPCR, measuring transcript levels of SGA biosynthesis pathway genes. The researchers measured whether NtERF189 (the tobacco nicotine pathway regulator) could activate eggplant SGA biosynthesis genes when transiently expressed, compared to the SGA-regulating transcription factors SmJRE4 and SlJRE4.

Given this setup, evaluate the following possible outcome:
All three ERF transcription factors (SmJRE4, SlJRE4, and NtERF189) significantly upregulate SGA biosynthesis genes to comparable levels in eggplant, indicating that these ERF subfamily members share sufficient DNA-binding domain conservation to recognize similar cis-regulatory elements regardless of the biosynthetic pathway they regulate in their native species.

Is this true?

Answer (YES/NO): YES